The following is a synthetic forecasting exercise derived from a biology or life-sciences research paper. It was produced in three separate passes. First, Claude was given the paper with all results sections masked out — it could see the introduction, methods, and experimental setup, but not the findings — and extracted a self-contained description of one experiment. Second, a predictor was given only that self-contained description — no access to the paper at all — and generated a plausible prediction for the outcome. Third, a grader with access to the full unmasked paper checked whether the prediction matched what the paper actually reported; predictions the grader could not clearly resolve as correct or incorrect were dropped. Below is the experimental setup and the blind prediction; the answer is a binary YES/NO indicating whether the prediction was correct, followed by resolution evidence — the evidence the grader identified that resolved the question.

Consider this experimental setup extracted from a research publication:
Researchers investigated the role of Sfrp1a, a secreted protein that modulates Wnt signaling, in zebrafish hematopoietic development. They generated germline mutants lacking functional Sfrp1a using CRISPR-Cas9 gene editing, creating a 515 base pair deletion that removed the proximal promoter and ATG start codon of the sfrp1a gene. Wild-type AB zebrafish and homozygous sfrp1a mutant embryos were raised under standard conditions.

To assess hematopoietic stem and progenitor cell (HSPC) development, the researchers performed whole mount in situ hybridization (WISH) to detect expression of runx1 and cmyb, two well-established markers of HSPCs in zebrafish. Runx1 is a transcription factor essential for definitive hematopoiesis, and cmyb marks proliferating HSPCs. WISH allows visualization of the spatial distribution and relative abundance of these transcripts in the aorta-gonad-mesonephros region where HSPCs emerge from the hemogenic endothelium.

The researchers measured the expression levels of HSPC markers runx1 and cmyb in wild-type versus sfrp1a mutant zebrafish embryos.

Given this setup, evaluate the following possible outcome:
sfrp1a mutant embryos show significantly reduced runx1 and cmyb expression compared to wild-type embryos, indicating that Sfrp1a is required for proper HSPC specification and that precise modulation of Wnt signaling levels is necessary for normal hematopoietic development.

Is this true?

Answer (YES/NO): NO